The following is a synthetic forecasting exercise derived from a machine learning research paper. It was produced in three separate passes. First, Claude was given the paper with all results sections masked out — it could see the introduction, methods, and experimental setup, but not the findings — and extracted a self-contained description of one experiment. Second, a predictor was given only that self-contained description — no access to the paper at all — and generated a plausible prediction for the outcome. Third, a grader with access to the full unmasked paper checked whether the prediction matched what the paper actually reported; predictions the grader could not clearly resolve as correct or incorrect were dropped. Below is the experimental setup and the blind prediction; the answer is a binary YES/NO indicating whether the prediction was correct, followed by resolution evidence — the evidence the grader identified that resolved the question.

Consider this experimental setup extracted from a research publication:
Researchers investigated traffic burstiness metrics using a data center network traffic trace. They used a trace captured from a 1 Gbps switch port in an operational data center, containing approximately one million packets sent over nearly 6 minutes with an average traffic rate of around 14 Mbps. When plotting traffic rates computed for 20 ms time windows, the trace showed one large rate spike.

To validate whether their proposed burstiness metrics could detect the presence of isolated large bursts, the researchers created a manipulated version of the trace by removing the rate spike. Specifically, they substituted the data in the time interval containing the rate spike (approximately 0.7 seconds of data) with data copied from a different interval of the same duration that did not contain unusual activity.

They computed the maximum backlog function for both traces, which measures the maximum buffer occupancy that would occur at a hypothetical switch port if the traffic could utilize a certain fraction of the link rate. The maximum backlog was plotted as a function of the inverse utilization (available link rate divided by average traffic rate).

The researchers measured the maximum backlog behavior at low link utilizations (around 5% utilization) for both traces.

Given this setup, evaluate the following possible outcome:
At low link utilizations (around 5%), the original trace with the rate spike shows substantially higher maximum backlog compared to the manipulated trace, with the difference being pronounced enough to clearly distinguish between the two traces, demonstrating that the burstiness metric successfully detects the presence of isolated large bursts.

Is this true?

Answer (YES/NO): YES